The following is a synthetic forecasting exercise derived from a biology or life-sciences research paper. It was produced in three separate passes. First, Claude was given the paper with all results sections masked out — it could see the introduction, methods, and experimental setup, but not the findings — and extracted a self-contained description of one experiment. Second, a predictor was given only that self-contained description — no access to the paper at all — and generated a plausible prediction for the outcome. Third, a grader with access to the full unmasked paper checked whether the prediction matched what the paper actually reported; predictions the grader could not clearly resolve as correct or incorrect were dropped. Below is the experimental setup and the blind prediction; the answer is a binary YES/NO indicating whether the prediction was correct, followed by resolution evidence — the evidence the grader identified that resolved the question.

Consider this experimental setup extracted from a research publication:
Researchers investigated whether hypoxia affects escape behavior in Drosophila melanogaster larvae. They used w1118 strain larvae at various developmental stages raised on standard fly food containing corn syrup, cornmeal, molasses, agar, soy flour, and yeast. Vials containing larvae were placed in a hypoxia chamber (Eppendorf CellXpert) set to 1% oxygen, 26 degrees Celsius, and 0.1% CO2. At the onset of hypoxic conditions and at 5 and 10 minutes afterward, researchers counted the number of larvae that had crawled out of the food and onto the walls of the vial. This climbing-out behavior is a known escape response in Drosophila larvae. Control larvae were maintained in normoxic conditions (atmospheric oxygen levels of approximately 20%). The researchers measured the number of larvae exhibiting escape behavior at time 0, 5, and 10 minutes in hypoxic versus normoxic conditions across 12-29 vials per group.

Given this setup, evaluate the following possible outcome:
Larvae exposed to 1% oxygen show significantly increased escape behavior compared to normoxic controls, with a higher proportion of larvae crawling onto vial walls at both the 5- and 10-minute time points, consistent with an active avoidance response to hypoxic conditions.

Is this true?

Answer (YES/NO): YES